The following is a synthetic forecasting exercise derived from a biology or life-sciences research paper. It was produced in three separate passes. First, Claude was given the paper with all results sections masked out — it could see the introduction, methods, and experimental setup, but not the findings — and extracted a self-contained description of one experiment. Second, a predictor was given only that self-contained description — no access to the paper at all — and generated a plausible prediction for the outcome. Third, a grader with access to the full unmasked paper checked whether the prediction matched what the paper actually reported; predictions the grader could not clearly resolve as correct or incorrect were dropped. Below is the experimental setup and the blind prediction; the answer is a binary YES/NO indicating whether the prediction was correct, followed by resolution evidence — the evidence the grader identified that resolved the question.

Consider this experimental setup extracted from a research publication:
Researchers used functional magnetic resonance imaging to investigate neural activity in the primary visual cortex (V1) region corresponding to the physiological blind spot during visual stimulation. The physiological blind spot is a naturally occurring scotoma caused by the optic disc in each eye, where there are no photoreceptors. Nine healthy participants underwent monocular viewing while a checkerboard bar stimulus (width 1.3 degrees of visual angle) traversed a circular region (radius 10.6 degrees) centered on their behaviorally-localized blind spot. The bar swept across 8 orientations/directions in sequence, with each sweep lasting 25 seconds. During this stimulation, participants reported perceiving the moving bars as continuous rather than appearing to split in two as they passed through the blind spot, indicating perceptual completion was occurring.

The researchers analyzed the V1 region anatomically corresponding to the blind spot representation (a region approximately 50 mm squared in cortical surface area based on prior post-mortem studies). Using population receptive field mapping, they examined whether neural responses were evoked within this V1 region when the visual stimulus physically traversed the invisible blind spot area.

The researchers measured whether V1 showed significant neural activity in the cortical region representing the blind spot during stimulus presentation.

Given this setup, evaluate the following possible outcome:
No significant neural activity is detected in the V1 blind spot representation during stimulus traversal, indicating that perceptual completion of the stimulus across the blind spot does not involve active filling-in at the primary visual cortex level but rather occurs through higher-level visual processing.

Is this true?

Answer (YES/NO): YES